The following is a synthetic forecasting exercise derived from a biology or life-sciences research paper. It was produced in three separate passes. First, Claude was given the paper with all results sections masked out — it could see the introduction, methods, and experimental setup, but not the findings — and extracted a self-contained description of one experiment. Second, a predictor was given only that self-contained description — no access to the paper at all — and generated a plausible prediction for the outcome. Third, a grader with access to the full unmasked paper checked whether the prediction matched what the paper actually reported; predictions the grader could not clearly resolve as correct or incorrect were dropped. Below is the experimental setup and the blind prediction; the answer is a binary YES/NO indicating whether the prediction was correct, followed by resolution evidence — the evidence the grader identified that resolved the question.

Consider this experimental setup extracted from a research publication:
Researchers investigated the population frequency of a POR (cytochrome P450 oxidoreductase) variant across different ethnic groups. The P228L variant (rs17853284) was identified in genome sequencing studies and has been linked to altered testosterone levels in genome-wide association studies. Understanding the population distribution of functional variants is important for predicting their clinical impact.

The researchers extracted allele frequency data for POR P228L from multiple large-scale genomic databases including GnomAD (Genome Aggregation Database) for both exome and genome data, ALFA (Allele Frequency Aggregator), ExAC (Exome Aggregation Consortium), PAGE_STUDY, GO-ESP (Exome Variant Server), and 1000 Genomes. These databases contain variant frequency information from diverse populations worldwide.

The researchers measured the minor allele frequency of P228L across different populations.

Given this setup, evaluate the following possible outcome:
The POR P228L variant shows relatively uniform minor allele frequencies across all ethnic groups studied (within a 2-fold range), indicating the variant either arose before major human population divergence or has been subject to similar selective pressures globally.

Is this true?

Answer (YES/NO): NO